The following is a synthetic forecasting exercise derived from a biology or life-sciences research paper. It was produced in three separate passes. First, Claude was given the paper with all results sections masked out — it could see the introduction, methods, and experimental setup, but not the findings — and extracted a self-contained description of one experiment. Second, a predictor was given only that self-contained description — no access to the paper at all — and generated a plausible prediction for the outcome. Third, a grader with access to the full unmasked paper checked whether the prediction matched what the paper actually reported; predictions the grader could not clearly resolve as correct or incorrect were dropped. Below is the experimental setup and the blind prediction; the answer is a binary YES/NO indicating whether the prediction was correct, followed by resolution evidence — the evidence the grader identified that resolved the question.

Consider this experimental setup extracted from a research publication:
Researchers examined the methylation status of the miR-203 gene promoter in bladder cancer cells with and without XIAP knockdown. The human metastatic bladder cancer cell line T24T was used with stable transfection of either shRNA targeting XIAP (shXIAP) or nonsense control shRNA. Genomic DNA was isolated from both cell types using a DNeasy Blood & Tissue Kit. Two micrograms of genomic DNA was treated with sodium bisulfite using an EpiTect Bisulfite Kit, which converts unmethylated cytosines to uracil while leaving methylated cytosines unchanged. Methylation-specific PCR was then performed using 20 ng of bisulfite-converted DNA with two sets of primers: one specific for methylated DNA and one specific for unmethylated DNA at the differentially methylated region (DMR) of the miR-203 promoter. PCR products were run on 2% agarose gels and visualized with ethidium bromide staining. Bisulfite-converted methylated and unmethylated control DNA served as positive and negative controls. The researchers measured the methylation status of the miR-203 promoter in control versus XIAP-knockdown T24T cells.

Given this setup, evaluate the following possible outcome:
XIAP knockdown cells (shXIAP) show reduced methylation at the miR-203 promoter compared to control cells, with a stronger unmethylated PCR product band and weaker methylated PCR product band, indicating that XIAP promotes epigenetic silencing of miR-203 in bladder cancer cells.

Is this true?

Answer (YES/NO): NO